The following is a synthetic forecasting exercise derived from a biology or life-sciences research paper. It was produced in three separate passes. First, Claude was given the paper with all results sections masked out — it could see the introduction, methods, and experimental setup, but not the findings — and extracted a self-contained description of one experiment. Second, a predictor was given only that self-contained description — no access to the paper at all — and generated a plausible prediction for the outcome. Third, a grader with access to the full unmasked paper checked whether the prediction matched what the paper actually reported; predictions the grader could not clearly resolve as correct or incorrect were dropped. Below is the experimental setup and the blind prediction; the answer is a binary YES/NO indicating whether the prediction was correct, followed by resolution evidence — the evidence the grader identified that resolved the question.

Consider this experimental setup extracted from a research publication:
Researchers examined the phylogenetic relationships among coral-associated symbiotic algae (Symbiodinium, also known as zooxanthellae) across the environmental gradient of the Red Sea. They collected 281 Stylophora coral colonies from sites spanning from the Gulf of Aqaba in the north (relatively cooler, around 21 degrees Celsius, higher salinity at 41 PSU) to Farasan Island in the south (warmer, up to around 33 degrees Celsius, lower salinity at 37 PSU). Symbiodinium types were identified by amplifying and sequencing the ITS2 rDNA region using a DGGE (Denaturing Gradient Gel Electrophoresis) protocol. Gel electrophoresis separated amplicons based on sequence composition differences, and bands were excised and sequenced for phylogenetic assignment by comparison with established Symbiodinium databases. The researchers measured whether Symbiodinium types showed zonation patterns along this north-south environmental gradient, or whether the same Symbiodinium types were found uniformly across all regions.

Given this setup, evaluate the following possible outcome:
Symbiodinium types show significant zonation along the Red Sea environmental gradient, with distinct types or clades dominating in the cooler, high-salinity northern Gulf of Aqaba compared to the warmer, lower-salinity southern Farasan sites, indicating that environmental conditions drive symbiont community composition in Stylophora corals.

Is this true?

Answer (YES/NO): NO